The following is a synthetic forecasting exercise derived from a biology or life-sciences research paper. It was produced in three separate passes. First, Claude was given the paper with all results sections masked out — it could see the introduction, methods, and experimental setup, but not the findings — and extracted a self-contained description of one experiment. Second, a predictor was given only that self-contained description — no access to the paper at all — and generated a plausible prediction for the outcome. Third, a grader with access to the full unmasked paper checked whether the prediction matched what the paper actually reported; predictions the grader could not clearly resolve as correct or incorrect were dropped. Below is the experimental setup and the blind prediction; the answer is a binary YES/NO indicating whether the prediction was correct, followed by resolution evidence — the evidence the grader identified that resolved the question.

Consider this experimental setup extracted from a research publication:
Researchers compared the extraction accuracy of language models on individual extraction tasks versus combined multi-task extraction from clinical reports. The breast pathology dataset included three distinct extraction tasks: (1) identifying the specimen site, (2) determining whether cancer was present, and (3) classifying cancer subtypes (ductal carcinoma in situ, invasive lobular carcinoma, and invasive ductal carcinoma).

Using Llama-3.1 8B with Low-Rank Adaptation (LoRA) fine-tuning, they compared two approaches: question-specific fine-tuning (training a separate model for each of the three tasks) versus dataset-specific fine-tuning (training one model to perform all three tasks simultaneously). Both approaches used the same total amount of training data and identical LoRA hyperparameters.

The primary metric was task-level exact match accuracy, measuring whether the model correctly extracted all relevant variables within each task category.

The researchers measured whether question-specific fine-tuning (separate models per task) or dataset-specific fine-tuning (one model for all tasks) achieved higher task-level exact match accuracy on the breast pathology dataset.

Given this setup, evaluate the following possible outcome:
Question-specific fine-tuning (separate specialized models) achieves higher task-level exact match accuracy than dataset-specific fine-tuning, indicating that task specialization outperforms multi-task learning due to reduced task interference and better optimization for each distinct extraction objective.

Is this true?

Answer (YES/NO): NO